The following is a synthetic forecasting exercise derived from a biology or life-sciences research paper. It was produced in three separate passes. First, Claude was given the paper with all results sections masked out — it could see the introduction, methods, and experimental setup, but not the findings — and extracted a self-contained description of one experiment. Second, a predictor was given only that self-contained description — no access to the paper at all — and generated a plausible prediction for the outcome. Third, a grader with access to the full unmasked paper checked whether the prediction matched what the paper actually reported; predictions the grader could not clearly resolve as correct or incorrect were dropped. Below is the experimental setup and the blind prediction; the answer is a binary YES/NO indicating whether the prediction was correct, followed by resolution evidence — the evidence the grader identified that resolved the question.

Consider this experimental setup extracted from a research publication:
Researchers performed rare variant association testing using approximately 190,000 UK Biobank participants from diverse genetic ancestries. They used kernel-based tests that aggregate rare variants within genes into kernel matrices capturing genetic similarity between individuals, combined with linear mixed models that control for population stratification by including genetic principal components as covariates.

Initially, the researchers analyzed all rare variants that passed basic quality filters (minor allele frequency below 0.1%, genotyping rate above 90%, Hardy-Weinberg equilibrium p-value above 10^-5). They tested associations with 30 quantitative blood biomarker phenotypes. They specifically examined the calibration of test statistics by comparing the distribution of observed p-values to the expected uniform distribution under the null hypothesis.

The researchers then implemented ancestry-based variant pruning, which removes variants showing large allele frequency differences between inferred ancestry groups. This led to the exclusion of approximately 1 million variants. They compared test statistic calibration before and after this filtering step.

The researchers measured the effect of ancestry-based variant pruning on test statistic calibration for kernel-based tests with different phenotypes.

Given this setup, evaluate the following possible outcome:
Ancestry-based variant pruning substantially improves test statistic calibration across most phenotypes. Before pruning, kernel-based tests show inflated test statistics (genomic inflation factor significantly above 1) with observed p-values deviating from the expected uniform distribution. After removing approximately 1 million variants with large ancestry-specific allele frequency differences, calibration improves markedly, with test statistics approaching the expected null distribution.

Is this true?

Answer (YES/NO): NO